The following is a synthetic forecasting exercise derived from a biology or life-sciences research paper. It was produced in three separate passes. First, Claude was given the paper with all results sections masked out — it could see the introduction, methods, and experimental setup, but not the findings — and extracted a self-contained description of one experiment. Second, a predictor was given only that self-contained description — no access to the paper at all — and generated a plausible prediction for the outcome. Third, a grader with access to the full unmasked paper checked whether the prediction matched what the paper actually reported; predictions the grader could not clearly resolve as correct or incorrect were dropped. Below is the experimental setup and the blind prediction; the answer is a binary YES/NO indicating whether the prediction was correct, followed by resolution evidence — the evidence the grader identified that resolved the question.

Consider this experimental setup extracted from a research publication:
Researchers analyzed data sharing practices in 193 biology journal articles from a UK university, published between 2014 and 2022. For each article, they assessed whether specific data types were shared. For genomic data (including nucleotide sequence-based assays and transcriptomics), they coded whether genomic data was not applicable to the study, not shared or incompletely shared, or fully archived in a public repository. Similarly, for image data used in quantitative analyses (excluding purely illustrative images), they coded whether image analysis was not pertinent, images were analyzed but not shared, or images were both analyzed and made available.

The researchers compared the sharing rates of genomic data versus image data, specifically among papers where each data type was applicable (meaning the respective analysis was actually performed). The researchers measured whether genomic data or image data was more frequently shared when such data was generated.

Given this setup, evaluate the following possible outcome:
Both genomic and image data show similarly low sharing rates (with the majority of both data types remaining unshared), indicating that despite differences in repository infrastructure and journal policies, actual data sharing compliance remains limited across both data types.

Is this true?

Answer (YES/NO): NO